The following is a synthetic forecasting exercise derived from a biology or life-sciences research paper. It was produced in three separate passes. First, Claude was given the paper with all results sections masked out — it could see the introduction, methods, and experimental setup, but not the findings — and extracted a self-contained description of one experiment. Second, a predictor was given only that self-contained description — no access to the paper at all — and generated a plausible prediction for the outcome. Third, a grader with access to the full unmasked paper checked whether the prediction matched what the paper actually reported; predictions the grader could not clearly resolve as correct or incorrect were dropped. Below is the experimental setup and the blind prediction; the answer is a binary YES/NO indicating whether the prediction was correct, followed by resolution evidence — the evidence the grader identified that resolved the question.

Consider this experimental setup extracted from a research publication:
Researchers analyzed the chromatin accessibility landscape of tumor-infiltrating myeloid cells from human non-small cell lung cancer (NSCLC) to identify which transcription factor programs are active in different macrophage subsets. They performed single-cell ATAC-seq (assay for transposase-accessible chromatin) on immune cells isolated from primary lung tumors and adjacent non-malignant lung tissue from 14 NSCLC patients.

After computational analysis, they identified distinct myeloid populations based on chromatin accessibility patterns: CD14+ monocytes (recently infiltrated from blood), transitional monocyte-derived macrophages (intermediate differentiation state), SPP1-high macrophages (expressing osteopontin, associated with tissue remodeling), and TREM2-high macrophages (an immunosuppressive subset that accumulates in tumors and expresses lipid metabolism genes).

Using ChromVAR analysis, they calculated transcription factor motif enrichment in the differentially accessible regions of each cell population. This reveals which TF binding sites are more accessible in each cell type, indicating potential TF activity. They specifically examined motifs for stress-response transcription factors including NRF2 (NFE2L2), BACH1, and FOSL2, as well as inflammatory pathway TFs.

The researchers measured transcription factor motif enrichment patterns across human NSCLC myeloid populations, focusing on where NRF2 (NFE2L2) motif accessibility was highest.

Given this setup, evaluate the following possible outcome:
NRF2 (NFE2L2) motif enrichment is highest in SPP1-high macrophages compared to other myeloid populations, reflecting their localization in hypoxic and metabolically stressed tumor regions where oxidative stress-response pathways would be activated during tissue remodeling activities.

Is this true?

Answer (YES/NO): NO